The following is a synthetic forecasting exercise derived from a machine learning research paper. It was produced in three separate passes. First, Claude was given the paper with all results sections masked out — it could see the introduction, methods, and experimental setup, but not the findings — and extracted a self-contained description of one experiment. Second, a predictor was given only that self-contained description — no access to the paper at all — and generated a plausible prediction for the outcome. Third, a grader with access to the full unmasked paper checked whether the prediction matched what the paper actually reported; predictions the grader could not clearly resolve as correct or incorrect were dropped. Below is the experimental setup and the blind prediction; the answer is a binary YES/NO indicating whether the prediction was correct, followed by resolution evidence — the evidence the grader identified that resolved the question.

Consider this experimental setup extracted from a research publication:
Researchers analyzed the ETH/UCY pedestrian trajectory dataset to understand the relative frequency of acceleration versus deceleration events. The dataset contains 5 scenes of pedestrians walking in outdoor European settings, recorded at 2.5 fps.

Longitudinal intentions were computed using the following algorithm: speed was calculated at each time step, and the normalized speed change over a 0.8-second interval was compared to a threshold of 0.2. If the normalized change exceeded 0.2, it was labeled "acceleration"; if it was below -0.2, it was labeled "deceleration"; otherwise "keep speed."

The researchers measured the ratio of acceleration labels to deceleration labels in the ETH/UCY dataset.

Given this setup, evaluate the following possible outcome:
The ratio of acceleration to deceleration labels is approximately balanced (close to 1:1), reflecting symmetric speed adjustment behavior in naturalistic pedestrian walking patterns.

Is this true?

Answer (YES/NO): NO